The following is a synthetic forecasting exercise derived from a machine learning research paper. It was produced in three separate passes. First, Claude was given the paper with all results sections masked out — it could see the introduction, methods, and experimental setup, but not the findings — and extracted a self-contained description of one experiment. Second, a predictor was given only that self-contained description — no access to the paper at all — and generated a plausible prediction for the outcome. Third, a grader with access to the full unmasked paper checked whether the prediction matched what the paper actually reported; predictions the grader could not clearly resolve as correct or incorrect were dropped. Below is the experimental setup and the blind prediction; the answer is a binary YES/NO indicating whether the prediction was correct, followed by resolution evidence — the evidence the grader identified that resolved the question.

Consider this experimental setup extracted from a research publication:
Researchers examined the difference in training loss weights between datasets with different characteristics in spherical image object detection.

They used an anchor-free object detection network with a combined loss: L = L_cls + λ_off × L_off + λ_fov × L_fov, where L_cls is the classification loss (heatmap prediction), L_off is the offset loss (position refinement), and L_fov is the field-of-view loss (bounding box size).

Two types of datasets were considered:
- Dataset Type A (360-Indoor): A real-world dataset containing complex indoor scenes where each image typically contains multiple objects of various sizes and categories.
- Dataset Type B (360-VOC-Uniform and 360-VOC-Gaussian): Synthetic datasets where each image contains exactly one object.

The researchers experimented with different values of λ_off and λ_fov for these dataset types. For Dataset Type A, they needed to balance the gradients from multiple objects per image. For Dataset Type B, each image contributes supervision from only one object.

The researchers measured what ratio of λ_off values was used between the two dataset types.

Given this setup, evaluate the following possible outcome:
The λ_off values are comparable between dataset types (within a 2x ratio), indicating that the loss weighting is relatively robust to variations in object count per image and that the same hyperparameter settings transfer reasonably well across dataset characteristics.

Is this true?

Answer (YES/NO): NO